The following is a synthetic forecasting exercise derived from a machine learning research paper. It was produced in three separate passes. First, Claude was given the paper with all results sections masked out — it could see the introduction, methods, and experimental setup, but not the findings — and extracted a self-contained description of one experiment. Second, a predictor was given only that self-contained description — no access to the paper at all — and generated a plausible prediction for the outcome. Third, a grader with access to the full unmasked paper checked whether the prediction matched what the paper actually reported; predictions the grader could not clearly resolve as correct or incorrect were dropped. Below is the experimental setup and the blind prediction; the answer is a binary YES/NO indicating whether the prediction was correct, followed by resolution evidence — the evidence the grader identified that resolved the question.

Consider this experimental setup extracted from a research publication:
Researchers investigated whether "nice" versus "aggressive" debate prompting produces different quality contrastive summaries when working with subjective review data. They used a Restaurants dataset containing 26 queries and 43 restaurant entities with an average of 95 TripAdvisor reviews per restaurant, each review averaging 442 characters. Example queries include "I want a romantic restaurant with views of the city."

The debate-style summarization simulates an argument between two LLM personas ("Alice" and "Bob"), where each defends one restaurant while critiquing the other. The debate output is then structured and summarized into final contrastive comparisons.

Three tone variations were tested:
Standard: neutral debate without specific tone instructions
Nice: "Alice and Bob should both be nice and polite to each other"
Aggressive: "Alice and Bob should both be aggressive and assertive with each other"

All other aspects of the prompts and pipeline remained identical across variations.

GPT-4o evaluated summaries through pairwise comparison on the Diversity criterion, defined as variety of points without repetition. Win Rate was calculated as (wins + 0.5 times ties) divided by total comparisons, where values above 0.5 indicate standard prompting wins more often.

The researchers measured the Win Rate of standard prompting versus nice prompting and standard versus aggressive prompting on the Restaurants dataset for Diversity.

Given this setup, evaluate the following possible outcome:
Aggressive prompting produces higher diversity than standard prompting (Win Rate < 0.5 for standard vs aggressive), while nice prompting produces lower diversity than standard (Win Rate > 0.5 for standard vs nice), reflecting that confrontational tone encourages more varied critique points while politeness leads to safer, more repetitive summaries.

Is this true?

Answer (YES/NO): NO